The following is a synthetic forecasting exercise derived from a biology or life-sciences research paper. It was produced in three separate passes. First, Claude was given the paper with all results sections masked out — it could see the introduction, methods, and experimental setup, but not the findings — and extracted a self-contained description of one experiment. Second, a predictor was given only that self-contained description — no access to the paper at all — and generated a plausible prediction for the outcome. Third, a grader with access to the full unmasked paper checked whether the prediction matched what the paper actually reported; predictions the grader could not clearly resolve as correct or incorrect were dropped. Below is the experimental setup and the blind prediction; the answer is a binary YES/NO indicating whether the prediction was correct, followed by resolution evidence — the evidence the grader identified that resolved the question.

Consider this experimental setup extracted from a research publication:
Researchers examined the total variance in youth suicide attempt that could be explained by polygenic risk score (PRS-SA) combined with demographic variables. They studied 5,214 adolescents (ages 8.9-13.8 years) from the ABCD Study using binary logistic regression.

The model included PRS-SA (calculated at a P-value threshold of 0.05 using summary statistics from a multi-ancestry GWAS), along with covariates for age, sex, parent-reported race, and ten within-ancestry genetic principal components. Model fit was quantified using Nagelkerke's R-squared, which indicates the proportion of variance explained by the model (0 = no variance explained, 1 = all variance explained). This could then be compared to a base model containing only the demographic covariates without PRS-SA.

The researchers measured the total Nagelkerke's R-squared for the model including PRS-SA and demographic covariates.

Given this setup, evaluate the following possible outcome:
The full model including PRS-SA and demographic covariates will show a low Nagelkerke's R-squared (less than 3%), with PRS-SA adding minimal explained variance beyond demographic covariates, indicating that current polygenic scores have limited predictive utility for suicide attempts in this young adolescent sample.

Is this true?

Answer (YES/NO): NO